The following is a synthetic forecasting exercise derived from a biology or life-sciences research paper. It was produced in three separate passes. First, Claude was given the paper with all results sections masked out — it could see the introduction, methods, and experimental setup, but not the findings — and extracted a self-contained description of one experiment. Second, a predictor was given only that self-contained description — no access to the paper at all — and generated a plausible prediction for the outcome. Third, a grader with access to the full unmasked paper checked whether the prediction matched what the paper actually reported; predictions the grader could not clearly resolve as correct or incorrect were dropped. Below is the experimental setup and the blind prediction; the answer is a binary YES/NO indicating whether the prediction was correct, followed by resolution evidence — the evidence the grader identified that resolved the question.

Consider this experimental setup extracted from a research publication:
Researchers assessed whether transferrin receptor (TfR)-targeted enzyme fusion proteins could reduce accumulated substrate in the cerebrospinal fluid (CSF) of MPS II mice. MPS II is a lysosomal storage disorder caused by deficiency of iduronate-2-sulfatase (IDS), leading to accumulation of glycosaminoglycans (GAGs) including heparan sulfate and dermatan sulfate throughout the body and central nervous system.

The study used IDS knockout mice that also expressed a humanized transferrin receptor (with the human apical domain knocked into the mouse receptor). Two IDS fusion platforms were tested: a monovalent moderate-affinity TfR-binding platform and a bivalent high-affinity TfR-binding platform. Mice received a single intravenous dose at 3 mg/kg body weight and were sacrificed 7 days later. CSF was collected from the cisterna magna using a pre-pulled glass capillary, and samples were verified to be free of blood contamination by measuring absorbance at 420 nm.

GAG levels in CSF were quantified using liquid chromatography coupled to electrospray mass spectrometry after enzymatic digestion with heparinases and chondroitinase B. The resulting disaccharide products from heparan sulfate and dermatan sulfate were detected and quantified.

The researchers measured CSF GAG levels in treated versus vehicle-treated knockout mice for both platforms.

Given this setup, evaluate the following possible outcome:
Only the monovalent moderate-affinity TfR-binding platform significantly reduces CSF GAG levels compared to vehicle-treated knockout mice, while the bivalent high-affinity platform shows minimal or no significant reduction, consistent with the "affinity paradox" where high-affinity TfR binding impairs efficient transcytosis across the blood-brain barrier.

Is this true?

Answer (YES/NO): NO